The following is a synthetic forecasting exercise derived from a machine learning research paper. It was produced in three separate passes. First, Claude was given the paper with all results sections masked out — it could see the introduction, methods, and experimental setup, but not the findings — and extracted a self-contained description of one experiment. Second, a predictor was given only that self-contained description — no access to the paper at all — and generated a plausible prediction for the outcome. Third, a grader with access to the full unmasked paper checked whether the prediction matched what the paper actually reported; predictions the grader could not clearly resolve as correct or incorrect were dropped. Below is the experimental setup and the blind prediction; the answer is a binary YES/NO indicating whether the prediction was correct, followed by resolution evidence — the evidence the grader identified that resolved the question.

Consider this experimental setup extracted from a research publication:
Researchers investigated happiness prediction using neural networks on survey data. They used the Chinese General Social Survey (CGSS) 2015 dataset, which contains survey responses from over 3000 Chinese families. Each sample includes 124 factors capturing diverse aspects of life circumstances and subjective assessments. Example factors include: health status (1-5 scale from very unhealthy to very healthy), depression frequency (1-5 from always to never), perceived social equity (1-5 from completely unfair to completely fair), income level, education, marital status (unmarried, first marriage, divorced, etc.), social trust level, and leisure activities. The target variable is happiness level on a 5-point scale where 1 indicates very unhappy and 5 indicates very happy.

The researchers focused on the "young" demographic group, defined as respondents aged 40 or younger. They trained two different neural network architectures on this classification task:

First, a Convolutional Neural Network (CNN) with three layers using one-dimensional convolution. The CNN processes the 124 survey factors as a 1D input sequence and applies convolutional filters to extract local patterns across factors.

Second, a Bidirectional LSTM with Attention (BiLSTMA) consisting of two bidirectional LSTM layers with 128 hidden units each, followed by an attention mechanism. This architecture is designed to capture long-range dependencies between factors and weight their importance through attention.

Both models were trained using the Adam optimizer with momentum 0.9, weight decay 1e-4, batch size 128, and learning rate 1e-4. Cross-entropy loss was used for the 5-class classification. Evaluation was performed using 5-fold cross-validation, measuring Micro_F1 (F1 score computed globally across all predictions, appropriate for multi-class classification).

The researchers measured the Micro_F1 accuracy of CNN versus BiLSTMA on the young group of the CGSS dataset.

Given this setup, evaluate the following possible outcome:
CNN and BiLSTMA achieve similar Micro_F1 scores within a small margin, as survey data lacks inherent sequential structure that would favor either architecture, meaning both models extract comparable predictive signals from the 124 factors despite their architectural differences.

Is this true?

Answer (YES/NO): NO